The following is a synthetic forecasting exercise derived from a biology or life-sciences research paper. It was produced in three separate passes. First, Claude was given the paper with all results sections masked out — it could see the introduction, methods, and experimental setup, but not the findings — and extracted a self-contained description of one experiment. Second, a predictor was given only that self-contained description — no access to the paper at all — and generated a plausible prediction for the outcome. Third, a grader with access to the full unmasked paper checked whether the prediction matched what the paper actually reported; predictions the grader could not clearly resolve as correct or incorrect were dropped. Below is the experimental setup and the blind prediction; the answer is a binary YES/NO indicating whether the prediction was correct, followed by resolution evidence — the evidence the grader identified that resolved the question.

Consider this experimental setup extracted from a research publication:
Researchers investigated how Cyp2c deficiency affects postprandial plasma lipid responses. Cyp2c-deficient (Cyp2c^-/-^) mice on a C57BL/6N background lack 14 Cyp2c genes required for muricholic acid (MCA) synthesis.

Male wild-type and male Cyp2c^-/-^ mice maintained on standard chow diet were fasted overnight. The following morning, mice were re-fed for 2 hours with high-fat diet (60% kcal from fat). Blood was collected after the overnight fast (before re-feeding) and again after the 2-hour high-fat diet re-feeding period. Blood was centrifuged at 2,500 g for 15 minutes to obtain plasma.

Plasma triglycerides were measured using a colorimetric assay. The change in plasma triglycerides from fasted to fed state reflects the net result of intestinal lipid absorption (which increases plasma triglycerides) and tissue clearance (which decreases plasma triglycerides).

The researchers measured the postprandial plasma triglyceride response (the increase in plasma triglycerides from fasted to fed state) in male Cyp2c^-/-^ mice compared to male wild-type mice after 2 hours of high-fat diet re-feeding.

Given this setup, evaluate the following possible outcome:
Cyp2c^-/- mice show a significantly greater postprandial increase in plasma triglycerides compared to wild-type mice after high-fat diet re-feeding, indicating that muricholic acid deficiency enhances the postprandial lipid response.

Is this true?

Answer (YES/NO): NO